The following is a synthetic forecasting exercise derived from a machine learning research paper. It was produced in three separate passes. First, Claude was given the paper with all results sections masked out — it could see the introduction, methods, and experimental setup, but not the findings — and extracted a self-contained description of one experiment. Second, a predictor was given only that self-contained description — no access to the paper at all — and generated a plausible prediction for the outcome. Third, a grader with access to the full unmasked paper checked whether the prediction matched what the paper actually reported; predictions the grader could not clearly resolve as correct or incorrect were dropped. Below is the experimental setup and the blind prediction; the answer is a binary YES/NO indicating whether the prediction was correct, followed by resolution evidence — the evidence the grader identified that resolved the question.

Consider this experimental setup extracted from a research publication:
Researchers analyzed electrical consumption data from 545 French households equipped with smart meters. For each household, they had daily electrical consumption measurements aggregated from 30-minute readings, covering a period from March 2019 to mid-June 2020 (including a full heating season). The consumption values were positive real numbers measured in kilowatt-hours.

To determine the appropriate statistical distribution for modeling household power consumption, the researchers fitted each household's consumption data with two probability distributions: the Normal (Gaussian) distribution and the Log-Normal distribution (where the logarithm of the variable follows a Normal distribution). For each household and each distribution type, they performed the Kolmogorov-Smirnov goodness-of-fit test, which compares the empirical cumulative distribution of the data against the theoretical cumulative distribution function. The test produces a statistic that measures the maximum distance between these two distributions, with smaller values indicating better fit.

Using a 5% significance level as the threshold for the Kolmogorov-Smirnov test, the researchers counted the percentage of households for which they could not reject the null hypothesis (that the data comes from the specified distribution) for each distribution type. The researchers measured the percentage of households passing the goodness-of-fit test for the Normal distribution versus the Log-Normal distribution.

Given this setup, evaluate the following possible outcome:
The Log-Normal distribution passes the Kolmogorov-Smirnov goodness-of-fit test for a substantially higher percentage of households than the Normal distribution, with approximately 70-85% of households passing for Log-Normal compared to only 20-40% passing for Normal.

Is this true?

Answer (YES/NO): NO